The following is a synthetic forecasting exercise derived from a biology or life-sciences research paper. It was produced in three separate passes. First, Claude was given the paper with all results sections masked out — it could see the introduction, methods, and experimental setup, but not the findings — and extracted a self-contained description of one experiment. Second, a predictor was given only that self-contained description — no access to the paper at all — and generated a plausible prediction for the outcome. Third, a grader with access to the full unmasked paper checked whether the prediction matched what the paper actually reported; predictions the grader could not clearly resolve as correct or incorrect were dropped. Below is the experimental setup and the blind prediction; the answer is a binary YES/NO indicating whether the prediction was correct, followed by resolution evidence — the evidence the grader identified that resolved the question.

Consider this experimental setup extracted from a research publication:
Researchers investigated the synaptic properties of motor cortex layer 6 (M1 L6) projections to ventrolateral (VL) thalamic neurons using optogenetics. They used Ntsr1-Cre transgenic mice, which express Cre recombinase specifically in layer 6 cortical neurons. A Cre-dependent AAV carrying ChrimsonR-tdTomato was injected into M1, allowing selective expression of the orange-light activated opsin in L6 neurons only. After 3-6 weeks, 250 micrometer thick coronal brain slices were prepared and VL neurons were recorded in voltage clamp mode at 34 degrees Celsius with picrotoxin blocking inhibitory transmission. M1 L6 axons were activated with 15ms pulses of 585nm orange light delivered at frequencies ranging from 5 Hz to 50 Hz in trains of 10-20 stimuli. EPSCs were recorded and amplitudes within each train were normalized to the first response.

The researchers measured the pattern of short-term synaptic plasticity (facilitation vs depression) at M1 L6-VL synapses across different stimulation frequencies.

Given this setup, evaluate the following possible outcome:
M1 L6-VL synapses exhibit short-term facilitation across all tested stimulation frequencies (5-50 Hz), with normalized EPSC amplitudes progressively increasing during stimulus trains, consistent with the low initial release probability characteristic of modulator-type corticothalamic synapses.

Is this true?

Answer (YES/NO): YES